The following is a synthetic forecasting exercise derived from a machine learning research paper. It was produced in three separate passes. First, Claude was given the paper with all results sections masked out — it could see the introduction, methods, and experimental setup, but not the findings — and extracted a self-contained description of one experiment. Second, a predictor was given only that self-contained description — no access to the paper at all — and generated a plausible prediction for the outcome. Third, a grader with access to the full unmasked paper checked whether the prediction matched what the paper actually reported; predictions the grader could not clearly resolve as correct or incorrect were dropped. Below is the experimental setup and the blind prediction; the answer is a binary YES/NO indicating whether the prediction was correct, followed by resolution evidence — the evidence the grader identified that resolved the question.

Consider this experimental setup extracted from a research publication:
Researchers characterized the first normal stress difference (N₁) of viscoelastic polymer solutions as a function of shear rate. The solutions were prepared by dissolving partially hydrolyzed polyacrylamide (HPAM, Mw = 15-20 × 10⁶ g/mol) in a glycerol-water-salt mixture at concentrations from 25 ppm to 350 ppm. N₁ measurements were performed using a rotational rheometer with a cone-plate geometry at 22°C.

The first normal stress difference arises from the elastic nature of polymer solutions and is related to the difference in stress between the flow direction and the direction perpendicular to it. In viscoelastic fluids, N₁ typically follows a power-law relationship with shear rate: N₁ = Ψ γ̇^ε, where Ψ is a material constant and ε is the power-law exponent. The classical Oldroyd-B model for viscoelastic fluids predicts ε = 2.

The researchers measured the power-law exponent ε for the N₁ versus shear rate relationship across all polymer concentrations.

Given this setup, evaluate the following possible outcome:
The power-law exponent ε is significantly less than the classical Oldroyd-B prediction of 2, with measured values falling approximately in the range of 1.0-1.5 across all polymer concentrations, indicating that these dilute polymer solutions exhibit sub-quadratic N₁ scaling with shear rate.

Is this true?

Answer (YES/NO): NO